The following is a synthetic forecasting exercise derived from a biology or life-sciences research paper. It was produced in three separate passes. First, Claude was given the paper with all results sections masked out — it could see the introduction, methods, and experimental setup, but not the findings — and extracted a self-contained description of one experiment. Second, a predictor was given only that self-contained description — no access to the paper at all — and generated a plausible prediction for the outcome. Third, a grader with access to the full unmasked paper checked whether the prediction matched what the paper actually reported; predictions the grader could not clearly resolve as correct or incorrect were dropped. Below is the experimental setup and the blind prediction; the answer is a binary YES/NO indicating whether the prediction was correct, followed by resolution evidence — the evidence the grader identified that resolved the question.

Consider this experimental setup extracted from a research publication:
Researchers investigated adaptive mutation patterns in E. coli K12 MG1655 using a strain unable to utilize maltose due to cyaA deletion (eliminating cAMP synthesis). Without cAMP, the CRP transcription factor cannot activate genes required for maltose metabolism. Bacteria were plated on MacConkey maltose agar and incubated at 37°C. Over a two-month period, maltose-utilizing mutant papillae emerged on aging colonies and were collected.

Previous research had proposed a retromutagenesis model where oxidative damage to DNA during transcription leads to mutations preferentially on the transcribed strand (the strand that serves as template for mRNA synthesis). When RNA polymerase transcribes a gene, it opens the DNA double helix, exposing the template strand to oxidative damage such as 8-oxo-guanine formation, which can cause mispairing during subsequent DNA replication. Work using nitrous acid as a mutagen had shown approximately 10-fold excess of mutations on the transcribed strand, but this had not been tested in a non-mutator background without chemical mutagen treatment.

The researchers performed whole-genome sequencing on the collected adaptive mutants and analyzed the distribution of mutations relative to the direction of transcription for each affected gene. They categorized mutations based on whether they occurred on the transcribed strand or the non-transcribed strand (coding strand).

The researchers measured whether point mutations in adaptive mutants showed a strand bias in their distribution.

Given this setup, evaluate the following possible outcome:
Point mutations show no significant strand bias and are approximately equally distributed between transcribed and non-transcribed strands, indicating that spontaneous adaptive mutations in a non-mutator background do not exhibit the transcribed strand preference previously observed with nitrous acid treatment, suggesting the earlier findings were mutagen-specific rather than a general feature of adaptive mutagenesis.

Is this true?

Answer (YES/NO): NO